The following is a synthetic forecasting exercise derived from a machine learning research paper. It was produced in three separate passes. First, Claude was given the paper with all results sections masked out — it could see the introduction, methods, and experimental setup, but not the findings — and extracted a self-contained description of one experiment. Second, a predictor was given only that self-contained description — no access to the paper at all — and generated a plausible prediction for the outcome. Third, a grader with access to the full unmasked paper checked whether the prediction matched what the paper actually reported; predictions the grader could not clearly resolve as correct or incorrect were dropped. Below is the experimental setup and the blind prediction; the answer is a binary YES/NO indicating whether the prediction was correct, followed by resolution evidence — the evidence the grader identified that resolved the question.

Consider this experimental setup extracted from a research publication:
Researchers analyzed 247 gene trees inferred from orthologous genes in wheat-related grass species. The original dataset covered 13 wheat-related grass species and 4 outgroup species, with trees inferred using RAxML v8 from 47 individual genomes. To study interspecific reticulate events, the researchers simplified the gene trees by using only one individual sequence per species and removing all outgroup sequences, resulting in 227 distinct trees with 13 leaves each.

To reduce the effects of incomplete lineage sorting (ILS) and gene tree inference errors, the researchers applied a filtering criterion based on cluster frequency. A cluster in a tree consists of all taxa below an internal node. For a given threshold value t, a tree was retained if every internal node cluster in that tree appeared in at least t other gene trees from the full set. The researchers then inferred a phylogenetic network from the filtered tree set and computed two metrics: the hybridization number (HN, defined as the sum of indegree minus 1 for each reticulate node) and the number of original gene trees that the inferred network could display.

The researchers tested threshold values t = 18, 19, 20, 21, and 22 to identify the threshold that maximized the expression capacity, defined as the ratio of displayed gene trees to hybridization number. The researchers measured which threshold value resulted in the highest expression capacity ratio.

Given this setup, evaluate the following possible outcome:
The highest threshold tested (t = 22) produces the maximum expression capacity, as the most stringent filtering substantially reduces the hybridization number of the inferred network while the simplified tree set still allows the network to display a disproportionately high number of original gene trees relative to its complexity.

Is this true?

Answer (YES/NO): NO